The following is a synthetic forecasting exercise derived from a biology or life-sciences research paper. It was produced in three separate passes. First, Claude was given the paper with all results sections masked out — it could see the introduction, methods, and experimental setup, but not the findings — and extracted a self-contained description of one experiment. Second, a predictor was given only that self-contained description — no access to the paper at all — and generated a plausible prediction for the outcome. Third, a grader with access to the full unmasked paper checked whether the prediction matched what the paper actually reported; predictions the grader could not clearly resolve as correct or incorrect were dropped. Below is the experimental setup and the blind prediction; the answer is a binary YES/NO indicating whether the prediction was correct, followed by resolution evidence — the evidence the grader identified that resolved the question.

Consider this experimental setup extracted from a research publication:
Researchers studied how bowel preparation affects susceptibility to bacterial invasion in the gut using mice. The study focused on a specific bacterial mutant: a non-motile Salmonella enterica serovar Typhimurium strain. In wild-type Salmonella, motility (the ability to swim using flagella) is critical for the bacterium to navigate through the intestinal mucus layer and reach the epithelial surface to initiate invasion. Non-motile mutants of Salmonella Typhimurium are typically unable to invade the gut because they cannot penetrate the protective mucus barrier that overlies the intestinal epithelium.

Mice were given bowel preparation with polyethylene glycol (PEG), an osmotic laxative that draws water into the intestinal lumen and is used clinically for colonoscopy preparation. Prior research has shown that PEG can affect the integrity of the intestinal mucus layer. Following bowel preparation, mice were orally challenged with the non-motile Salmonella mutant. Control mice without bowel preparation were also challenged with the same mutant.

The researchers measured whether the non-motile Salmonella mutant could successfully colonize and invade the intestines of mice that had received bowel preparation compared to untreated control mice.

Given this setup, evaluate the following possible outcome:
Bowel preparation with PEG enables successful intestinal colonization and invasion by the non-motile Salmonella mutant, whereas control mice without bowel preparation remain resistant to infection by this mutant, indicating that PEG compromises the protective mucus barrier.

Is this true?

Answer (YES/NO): YES